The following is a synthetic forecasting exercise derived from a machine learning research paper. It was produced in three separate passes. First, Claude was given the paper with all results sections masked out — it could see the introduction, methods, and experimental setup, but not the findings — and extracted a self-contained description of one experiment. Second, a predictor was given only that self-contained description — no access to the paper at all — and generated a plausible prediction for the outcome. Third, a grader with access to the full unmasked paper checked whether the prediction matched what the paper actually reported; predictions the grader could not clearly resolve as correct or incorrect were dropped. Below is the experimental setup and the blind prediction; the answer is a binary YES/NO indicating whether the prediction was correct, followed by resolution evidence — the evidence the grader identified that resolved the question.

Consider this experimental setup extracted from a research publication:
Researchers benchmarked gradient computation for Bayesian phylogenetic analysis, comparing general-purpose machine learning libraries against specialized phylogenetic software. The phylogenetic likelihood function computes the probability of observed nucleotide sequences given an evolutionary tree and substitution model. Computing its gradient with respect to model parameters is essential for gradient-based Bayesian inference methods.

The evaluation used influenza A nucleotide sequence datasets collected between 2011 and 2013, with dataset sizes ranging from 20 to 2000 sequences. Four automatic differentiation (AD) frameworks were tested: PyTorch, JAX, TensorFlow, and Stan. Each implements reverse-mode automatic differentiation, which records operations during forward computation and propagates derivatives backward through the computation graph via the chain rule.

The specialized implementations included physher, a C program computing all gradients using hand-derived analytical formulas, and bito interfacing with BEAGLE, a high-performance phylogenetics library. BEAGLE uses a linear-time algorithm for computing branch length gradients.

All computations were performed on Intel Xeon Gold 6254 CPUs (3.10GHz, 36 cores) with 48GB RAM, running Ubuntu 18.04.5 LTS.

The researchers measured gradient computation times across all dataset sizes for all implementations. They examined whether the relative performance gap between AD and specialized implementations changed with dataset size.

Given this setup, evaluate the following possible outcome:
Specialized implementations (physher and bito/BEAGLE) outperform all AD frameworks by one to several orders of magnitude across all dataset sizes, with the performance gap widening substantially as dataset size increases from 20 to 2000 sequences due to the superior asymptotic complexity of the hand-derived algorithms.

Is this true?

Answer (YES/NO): NO